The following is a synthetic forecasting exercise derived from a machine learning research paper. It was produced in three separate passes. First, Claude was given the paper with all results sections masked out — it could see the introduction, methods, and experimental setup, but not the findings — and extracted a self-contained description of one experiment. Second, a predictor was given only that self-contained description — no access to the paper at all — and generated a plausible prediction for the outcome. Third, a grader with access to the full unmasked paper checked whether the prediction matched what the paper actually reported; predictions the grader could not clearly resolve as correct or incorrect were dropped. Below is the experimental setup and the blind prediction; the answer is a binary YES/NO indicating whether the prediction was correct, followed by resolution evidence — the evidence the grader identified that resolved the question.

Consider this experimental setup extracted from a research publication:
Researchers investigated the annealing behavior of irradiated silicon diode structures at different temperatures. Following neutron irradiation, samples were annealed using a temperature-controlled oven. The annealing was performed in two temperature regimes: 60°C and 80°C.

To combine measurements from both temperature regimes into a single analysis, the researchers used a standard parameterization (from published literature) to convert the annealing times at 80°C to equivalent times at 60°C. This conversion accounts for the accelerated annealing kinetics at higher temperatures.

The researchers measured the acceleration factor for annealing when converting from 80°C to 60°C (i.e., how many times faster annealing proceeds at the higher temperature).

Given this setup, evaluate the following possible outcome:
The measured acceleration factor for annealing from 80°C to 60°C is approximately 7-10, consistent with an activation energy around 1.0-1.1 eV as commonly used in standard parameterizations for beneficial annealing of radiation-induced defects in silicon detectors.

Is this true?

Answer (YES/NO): NO